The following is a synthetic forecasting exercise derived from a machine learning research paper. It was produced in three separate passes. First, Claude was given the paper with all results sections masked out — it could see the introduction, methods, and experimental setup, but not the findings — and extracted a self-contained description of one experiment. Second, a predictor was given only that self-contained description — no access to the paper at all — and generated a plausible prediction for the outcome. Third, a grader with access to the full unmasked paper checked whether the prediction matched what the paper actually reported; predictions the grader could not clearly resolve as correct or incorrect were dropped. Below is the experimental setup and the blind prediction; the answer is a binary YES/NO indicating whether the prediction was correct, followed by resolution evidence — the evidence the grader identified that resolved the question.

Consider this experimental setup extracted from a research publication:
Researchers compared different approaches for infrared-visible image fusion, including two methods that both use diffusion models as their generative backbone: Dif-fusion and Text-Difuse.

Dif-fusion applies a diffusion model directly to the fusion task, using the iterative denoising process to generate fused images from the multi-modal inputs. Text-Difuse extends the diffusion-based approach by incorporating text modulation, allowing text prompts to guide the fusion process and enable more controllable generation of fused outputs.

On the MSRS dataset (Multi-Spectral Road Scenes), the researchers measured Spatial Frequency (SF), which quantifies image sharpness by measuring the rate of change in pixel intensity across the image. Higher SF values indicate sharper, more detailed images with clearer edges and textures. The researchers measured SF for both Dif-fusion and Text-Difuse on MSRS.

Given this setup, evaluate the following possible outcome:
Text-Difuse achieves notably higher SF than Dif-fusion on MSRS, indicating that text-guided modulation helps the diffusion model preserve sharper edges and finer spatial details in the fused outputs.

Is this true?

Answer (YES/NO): YES